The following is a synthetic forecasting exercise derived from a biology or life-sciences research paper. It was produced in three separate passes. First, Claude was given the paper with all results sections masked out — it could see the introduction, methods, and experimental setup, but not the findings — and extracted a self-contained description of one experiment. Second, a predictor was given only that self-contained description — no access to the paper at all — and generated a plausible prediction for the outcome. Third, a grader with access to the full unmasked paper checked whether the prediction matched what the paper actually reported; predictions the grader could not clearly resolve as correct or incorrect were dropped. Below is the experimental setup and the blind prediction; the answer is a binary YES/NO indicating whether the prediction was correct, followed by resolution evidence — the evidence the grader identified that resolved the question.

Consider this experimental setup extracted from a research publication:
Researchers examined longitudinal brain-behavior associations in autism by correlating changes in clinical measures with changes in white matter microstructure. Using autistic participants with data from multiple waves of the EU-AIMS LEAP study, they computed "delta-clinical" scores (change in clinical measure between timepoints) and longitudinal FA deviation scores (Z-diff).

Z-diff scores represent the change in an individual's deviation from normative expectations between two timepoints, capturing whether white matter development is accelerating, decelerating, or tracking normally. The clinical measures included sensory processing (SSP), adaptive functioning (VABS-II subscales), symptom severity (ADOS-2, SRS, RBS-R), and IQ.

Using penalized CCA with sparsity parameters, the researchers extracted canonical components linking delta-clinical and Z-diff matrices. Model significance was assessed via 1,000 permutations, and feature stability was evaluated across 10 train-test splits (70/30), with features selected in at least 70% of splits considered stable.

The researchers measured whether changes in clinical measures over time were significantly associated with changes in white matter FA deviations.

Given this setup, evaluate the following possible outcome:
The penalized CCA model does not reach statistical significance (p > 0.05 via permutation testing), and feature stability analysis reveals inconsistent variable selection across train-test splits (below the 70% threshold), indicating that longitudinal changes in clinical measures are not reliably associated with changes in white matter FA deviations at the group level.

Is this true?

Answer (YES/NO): NO